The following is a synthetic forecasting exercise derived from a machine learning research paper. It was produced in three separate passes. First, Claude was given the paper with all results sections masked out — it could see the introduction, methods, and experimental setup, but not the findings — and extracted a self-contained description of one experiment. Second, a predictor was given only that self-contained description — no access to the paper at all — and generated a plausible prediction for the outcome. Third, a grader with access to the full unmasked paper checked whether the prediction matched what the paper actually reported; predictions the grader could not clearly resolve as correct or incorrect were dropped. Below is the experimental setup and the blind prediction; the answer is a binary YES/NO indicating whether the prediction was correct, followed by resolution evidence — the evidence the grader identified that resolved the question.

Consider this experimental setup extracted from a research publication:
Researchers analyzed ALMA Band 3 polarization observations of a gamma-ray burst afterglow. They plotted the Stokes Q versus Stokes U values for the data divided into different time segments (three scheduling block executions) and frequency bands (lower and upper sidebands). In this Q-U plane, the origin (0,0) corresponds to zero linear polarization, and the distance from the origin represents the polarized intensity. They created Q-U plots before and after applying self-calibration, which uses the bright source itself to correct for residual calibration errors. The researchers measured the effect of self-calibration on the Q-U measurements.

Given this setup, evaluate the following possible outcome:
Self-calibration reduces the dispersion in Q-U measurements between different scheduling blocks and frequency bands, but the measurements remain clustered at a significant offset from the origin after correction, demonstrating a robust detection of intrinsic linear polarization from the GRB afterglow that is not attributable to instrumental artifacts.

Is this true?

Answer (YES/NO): NO